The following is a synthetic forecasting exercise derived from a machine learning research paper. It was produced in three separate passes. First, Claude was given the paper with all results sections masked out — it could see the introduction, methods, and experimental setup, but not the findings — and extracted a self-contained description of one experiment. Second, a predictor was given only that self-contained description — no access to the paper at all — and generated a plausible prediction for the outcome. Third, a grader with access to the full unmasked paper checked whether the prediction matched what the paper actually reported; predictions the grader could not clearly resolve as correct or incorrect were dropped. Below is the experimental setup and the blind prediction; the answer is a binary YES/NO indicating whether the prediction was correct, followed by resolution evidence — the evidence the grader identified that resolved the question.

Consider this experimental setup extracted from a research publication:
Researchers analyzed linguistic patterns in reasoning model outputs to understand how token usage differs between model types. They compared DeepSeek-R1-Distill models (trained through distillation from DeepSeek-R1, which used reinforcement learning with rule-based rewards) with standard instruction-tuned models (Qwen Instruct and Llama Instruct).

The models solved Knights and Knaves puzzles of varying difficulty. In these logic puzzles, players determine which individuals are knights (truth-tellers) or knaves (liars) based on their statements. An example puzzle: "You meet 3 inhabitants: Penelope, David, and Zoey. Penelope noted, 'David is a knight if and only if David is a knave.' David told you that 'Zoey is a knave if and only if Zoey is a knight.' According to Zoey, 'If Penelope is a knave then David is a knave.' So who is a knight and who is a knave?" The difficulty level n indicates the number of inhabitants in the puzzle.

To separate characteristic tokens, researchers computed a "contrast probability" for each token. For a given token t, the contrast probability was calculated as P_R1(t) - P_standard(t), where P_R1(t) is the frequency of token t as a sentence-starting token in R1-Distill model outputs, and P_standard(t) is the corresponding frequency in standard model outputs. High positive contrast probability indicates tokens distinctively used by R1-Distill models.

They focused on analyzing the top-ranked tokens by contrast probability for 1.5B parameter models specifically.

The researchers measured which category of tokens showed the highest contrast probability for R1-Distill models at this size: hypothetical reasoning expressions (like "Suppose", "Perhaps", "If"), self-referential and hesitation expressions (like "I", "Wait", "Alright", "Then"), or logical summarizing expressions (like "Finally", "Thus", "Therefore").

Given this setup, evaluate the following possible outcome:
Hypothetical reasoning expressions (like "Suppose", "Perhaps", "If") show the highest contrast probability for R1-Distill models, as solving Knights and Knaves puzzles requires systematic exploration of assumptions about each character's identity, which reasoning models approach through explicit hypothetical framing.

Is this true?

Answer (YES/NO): NO